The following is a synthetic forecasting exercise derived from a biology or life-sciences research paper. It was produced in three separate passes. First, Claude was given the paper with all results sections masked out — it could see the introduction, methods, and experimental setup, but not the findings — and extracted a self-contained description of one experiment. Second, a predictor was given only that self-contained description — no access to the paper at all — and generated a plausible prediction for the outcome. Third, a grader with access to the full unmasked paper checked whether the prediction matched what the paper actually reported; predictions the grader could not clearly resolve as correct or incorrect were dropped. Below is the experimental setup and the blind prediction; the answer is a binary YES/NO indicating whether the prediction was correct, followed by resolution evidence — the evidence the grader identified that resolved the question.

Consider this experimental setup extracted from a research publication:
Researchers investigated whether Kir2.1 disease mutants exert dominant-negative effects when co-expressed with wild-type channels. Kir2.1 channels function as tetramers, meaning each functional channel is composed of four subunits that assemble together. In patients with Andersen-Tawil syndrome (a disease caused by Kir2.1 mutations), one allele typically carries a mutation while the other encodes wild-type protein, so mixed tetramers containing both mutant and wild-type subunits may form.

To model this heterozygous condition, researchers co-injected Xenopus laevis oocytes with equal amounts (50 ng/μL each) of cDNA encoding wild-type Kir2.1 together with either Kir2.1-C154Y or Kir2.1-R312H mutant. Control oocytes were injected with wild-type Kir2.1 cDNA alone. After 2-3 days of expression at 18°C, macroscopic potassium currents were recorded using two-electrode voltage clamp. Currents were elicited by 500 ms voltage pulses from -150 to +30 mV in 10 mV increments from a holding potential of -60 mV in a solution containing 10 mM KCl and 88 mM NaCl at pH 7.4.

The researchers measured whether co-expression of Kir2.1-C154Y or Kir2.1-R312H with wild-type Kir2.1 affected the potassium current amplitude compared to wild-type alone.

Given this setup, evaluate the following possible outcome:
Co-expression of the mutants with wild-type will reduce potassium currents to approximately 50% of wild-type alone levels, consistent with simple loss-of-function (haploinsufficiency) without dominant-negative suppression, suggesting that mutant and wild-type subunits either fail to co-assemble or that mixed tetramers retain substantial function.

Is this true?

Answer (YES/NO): NO